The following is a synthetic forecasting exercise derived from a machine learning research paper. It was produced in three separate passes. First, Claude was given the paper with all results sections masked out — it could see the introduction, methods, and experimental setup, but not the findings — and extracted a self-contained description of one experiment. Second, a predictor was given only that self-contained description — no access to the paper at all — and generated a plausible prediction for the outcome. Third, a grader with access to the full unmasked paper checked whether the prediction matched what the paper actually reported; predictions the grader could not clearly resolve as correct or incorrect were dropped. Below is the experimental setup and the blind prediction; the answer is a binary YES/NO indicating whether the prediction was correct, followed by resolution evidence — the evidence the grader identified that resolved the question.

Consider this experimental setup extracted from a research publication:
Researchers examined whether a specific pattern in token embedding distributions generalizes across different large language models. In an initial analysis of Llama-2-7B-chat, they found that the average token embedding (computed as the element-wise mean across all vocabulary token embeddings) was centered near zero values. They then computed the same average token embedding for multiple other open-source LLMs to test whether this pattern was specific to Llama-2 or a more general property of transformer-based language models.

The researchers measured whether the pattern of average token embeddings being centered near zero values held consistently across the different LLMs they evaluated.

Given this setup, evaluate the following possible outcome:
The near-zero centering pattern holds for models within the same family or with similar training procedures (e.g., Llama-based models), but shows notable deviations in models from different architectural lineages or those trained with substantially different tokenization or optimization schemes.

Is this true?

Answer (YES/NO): NO